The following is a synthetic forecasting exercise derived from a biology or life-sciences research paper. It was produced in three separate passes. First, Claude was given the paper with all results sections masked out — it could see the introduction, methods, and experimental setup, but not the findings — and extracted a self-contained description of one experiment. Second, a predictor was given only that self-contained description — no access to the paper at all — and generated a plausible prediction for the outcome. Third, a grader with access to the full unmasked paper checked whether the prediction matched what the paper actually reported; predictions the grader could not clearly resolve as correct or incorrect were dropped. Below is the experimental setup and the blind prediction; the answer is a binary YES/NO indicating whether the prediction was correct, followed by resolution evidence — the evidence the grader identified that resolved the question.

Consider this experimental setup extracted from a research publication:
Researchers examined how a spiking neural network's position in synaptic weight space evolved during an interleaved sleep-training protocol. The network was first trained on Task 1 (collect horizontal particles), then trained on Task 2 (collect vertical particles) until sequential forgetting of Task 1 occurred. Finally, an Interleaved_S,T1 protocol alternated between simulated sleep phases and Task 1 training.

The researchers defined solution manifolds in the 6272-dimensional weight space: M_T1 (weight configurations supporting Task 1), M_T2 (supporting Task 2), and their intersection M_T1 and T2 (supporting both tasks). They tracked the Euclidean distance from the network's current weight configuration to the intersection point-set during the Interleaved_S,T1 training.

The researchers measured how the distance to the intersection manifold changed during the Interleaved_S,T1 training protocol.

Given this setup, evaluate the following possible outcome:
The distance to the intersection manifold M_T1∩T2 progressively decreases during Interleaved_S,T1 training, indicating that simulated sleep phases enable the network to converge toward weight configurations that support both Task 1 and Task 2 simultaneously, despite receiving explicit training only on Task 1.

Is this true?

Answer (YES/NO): YES